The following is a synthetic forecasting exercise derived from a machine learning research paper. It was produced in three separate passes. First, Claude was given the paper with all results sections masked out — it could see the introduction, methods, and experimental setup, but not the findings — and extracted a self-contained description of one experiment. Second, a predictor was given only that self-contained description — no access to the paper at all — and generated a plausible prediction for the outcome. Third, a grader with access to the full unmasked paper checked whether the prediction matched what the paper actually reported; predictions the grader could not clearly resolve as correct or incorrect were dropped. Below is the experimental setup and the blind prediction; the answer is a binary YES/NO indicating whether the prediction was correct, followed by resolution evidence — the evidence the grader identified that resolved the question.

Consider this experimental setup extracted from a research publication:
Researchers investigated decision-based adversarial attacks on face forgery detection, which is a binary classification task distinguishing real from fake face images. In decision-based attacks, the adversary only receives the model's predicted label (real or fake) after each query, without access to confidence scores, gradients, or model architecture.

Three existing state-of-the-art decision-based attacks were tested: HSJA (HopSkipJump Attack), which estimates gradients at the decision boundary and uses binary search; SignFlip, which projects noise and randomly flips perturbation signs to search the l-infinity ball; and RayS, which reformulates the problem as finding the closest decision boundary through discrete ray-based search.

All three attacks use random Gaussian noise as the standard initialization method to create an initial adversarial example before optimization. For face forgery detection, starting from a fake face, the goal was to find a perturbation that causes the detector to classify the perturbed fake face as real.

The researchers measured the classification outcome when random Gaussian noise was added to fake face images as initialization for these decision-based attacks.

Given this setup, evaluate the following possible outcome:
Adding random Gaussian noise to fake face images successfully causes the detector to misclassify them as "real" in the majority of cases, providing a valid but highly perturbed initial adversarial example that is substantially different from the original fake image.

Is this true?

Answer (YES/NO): NO